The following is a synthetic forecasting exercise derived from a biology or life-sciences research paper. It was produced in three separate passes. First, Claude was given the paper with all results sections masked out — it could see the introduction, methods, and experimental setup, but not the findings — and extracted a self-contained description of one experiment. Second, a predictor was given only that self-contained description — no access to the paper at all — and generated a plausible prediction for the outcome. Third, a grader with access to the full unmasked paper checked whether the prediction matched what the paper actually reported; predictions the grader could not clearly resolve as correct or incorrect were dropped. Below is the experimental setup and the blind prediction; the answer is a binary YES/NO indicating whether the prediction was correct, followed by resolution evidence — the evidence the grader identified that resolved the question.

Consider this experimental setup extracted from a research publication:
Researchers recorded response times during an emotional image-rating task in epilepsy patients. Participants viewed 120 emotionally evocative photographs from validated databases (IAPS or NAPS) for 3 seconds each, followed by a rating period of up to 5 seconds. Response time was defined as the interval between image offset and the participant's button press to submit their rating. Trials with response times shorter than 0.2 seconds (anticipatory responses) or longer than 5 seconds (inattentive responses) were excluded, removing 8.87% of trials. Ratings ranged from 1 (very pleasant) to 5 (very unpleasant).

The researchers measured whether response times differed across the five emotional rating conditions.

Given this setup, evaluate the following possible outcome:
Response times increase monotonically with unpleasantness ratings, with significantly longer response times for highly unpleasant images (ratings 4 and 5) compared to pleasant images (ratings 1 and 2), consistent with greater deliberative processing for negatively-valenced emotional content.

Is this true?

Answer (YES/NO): NO